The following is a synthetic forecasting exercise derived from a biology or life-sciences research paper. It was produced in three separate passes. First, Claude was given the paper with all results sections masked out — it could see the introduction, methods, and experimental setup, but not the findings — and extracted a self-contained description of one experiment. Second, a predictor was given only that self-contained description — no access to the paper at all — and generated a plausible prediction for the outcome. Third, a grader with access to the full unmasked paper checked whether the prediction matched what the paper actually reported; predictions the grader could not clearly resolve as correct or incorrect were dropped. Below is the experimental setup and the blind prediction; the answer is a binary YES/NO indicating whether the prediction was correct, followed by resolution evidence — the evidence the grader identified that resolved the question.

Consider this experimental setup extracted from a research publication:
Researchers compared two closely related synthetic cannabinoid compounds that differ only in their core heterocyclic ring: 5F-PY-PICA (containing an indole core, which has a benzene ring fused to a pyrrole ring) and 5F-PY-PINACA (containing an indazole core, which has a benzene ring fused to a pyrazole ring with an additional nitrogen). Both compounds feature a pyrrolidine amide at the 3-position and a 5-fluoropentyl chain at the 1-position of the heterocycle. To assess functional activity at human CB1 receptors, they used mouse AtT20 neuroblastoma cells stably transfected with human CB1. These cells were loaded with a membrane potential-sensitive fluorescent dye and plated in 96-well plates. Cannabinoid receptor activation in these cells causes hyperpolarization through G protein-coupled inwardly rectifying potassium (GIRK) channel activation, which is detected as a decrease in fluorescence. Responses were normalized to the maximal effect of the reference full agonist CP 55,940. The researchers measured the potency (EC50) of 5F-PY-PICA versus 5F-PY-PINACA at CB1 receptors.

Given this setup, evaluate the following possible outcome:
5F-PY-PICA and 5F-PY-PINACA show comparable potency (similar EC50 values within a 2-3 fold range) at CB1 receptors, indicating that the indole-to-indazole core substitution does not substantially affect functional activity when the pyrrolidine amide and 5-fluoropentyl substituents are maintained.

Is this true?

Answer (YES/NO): NO